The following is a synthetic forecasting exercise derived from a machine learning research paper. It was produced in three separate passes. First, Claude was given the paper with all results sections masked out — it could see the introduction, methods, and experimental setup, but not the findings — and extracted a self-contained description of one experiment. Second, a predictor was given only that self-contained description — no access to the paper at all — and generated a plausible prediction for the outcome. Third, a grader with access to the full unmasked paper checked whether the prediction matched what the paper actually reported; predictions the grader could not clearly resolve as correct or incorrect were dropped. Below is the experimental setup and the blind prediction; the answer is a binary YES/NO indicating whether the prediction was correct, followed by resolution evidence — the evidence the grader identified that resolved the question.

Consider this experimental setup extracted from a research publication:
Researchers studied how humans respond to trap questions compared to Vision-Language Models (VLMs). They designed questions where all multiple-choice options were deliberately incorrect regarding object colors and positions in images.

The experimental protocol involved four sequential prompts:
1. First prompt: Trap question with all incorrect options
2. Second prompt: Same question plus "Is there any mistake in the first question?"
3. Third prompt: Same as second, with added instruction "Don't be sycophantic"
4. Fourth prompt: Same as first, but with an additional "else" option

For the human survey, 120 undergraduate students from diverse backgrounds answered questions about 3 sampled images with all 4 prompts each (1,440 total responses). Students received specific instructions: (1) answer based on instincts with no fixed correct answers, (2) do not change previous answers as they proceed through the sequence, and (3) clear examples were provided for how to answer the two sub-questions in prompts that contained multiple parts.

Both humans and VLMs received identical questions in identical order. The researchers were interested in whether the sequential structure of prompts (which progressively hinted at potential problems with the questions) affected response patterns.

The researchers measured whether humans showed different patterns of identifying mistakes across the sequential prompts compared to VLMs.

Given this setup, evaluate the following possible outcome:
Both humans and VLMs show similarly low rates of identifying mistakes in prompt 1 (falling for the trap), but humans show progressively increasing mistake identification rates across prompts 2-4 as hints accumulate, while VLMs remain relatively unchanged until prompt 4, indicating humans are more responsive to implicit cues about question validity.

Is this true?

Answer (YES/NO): NO